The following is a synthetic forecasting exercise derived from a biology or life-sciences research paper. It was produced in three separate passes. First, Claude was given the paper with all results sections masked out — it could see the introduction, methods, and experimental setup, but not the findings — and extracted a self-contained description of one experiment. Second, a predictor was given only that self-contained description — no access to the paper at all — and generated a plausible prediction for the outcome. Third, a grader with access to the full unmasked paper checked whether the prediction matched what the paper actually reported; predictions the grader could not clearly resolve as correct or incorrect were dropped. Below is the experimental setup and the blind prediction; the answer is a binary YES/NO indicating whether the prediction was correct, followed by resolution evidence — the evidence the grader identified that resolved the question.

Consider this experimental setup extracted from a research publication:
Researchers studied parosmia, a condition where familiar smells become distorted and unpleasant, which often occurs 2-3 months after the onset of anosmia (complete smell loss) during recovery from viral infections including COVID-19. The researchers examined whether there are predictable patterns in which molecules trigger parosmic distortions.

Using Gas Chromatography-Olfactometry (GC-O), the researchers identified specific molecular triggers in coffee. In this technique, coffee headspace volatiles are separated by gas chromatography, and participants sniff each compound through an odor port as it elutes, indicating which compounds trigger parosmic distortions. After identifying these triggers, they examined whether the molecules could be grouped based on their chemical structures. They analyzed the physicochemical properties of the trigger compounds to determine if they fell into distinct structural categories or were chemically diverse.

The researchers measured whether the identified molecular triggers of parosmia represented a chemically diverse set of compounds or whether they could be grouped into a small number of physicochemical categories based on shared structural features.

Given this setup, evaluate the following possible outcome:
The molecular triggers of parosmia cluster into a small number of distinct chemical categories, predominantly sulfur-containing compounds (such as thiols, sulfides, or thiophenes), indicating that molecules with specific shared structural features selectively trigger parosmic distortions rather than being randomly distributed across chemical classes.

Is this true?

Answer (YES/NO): NO